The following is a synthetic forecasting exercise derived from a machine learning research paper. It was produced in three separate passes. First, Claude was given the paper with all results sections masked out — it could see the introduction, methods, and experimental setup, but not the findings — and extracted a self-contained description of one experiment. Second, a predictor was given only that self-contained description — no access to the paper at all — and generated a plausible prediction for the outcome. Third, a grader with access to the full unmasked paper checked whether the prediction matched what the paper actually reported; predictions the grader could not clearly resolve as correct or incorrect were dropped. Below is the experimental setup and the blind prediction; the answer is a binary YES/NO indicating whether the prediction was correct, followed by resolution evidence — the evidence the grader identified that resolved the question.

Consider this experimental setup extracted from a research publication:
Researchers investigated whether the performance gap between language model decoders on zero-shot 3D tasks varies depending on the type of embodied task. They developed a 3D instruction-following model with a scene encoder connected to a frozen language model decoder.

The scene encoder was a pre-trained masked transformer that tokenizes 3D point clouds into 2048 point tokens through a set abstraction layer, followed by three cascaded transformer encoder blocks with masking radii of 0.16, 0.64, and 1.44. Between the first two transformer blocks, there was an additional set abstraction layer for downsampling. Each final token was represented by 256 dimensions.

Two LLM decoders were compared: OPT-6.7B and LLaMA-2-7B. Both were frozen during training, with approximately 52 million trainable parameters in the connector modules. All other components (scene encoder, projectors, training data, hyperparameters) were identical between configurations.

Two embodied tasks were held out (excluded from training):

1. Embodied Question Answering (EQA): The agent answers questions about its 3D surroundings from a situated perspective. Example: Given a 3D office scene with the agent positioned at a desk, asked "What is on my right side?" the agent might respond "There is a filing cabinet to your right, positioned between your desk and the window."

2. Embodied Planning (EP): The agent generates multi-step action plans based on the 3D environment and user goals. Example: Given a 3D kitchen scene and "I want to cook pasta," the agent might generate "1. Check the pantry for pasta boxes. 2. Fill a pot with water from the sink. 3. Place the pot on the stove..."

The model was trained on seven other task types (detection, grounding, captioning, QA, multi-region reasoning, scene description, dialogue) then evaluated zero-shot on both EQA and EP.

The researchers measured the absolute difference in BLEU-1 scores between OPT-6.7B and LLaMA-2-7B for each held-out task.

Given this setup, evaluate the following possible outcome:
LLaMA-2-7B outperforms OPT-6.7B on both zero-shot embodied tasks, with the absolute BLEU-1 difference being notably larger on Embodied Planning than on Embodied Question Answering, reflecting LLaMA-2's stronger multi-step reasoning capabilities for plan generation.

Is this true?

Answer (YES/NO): YES